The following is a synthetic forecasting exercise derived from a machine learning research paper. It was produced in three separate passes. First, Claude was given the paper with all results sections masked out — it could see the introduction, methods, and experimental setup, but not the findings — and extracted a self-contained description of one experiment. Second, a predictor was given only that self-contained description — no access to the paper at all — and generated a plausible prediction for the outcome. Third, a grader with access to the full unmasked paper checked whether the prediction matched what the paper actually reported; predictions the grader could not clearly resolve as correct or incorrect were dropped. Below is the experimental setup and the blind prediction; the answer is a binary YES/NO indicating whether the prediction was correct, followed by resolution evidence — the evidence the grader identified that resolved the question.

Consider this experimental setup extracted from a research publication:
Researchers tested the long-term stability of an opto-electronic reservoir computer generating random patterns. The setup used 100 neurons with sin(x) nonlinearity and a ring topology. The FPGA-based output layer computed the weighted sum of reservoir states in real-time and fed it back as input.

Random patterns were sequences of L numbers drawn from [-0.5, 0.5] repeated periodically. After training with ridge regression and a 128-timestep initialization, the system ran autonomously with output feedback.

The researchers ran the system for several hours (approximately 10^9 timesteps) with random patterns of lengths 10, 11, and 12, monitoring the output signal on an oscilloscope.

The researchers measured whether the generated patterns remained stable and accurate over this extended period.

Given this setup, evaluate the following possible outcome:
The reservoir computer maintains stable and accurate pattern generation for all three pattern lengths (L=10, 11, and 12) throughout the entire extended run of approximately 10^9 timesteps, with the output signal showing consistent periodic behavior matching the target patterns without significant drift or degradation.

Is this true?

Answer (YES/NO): YES